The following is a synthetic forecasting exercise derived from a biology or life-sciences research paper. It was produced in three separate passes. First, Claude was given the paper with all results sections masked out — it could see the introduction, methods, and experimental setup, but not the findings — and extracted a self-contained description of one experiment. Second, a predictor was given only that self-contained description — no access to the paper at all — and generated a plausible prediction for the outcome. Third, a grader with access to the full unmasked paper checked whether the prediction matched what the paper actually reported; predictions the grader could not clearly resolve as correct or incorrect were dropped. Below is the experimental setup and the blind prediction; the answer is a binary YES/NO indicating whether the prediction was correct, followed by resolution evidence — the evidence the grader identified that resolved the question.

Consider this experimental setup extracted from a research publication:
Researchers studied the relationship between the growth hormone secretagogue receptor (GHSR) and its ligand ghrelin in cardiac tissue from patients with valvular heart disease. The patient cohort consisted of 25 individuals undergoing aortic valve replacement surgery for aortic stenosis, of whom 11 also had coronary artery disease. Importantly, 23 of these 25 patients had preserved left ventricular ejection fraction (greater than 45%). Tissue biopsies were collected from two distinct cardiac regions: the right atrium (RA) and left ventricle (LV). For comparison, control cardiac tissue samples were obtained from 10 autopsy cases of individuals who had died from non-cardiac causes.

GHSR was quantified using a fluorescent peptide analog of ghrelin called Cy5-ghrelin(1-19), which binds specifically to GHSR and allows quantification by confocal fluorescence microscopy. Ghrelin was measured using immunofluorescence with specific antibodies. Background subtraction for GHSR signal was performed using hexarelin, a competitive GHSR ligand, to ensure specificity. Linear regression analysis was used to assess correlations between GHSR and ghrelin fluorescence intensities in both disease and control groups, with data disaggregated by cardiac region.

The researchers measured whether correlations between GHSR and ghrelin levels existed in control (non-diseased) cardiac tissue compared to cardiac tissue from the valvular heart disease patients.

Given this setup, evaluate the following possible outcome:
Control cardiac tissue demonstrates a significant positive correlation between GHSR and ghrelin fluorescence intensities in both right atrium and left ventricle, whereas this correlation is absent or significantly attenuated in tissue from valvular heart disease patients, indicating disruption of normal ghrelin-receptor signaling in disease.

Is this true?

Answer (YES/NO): NO